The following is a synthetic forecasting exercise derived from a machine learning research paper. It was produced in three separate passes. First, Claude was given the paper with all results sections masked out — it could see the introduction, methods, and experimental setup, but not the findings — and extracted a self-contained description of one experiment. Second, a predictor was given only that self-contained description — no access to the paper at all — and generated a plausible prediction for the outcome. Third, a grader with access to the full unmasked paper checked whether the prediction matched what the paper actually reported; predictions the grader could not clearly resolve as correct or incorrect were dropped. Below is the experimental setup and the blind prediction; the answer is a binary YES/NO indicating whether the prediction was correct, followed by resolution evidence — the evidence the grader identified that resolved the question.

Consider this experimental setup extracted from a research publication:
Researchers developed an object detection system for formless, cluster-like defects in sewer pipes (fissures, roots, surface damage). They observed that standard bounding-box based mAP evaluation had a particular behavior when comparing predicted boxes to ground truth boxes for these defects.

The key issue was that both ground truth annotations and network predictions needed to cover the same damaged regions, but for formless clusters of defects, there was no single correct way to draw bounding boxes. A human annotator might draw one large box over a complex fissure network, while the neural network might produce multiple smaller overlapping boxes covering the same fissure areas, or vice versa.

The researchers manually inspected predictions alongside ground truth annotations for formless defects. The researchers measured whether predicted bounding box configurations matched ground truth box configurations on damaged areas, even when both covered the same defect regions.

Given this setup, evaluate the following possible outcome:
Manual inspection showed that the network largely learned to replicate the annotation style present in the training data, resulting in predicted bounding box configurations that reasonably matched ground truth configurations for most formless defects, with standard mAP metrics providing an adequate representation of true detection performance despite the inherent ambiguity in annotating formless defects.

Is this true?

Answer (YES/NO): NO